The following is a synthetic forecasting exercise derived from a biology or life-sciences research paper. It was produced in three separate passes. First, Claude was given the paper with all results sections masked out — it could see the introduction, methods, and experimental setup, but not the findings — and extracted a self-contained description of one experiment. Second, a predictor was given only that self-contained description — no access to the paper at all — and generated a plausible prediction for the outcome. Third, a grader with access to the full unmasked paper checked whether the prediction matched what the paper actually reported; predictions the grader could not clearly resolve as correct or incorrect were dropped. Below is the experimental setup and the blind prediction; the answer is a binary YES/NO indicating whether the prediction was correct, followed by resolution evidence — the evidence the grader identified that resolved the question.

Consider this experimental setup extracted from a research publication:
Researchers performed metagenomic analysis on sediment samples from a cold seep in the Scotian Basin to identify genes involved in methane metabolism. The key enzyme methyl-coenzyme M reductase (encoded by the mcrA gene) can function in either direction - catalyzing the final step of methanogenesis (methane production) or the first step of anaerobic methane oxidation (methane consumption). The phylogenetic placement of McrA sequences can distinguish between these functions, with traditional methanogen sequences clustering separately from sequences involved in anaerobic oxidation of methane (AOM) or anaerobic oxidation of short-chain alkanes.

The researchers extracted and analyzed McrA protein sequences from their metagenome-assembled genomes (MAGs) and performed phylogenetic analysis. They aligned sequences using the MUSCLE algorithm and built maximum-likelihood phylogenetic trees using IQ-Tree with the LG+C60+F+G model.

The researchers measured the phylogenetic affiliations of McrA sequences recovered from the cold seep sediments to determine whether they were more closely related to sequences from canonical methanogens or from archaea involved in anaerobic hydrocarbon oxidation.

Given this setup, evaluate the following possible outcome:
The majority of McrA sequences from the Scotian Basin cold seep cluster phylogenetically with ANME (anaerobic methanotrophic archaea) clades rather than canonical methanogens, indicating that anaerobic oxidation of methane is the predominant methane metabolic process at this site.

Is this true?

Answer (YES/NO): YES